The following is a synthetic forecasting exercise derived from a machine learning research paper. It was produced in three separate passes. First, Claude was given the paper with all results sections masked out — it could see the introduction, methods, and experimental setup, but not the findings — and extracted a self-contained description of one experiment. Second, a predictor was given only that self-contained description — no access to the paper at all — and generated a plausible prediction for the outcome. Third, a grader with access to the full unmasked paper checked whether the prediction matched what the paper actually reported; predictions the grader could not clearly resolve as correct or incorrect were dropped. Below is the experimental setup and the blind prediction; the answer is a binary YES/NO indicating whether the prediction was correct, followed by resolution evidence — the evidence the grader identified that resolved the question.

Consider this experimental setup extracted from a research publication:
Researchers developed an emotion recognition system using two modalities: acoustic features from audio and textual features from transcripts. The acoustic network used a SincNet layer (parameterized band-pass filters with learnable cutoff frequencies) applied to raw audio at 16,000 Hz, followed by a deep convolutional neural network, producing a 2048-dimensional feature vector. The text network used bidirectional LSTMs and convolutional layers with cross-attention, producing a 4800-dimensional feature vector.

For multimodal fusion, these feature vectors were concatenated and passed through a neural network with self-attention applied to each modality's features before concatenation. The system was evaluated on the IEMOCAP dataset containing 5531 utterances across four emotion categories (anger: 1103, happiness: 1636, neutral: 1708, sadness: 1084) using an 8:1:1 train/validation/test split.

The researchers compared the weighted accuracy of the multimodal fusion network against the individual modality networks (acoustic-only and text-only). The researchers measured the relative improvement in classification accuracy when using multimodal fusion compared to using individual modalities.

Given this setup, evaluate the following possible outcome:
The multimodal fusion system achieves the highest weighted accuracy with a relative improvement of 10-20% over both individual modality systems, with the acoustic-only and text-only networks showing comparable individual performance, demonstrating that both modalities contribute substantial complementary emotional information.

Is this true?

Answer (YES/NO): YES